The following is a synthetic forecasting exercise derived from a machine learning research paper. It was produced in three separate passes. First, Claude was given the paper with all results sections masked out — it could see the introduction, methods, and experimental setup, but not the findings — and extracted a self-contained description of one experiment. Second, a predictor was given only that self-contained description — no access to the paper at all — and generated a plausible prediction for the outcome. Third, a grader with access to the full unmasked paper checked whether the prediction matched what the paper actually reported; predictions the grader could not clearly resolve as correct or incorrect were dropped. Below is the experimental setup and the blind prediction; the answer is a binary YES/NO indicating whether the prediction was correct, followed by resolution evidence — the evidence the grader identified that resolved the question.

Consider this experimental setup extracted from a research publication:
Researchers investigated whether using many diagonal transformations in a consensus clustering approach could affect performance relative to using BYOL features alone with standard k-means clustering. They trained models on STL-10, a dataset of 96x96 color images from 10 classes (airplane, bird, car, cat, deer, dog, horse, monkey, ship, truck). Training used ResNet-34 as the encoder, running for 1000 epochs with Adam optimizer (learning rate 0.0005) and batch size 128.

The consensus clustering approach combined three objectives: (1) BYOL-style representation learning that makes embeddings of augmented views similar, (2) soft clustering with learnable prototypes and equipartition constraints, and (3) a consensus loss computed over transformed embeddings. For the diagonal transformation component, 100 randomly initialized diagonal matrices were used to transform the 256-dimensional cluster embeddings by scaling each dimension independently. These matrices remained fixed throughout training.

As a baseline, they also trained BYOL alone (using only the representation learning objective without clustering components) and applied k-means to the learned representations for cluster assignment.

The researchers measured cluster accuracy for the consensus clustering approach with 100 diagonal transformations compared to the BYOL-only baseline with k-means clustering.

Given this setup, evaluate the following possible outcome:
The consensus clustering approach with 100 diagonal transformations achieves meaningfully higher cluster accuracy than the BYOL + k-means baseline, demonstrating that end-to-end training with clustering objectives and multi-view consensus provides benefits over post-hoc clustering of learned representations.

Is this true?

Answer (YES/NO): NO